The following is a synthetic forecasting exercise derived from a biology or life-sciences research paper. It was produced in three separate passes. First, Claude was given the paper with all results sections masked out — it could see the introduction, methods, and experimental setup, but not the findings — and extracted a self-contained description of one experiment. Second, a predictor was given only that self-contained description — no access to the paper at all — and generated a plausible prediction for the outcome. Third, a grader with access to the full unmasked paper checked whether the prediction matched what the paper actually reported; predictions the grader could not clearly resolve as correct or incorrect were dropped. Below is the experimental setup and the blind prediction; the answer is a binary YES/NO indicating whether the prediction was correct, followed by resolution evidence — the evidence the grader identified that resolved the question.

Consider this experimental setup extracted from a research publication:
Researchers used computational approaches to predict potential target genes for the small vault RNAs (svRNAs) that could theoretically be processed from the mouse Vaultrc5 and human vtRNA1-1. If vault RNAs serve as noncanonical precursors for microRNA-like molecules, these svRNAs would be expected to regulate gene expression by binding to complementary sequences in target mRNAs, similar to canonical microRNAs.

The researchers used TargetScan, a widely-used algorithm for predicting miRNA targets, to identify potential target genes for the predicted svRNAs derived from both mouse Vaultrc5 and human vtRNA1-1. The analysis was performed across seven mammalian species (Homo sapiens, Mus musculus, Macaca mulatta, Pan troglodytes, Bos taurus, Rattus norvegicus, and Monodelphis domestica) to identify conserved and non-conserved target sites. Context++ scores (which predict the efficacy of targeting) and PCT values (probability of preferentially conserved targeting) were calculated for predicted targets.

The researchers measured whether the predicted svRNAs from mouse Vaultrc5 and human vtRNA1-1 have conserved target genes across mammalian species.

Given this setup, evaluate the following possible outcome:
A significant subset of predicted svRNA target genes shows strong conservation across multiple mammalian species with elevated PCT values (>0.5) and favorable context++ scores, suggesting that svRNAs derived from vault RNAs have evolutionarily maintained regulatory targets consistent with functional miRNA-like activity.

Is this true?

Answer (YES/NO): NO